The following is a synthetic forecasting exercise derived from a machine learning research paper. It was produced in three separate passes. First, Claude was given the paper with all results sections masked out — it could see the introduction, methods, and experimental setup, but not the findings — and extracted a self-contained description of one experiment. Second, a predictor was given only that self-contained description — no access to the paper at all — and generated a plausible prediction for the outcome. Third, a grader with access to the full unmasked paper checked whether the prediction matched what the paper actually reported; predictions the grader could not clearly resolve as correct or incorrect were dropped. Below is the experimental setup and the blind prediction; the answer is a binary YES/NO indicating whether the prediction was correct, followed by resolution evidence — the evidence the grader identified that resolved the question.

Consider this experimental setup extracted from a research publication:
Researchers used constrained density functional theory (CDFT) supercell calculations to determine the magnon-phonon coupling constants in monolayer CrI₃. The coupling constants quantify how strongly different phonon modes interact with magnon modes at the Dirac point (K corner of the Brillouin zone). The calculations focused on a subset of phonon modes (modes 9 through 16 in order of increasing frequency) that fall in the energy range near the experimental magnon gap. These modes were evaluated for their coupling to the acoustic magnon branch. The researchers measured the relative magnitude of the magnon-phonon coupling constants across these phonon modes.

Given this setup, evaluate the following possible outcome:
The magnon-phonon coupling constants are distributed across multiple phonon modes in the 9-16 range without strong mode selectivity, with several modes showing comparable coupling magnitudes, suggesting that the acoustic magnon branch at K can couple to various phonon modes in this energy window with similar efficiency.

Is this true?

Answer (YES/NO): NO